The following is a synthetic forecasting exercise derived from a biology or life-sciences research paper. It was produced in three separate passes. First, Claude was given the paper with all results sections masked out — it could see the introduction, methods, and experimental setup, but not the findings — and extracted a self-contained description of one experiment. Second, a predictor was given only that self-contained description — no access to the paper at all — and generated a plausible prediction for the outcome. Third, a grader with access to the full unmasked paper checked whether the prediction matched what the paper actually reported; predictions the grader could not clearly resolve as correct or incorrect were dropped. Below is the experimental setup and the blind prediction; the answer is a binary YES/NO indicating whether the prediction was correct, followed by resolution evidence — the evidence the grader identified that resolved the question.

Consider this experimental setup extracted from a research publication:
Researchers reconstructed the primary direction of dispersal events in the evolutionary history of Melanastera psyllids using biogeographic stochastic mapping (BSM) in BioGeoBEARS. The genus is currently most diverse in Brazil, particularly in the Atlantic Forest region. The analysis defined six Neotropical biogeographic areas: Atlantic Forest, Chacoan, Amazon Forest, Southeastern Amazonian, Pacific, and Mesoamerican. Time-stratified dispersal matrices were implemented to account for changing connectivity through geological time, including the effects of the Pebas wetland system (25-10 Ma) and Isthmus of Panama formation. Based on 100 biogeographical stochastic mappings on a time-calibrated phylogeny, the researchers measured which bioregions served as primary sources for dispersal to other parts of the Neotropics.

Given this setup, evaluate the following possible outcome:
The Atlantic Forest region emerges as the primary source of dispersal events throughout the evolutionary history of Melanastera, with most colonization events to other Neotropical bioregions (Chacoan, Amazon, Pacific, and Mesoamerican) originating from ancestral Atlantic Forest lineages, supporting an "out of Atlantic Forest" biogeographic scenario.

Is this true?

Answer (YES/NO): NO